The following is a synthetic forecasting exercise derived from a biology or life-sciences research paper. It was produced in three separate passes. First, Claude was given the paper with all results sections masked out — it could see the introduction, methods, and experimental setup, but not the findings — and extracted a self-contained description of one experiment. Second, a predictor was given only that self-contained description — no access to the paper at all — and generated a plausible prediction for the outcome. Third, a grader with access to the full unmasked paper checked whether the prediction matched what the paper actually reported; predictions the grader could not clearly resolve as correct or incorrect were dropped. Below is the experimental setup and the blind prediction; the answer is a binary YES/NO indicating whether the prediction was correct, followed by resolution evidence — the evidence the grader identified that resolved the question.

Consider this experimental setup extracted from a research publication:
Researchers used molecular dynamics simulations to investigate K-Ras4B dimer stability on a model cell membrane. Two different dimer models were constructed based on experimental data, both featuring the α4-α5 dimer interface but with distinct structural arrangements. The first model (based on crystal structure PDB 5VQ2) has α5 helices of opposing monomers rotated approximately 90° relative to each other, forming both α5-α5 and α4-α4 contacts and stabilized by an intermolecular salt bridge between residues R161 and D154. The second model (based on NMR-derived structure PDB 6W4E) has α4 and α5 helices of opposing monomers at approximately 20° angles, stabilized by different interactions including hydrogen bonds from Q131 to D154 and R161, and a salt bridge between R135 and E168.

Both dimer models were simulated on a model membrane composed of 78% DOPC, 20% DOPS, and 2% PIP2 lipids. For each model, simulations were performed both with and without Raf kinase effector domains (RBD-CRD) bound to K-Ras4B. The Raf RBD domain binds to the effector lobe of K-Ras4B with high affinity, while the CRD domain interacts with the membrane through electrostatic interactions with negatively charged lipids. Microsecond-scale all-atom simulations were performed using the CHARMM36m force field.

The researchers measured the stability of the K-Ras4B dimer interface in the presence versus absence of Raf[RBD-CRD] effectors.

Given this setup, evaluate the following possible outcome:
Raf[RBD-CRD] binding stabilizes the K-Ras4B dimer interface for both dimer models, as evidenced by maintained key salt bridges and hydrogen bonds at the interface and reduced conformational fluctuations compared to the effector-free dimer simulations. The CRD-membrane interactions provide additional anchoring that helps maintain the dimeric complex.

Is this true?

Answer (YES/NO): NO